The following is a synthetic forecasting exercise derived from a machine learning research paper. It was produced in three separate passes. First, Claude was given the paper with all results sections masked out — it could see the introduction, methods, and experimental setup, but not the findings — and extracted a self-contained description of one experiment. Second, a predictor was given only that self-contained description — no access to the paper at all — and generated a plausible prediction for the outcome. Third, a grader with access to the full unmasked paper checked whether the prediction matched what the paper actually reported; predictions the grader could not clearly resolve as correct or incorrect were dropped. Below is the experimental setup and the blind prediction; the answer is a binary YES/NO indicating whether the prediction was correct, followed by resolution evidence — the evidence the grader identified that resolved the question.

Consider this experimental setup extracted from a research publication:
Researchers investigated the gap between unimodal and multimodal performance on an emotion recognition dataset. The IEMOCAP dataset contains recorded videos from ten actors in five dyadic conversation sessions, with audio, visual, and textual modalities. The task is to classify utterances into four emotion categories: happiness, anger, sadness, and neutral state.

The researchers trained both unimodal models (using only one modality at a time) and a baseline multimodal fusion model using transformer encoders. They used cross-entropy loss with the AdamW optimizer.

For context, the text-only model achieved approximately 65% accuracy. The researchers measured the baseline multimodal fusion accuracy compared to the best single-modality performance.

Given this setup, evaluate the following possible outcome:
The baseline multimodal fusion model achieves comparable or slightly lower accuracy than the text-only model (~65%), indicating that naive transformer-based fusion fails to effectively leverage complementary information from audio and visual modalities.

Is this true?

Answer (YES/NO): NO